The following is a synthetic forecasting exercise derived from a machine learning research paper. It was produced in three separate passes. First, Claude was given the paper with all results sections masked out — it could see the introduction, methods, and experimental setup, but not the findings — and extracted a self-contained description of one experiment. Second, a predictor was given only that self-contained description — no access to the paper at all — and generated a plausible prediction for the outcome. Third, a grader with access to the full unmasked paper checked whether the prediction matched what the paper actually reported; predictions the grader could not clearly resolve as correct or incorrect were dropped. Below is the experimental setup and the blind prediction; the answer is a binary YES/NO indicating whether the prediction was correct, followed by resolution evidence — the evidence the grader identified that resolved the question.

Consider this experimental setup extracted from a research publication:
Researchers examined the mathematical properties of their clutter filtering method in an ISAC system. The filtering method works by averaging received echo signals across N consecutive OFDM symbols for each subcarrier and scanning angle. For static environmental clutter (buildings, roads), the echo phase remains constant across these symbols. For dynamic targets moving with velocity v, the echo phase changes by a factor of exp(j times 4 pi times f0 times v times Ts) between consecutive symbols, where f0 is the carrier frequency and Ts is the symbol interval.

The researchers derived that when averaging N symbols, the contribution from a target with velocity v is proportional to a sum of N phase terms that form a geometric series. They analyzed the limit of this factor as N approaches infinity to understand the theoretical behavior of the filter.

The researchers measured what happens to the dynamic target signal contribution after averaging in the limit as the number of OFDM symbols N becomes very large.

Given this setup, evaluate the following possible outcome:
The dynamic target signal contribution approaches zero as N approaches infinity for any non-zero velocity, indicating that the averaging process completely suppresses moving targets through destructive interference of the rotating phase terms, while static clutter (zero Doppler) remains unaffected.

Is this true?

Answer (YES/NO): YES